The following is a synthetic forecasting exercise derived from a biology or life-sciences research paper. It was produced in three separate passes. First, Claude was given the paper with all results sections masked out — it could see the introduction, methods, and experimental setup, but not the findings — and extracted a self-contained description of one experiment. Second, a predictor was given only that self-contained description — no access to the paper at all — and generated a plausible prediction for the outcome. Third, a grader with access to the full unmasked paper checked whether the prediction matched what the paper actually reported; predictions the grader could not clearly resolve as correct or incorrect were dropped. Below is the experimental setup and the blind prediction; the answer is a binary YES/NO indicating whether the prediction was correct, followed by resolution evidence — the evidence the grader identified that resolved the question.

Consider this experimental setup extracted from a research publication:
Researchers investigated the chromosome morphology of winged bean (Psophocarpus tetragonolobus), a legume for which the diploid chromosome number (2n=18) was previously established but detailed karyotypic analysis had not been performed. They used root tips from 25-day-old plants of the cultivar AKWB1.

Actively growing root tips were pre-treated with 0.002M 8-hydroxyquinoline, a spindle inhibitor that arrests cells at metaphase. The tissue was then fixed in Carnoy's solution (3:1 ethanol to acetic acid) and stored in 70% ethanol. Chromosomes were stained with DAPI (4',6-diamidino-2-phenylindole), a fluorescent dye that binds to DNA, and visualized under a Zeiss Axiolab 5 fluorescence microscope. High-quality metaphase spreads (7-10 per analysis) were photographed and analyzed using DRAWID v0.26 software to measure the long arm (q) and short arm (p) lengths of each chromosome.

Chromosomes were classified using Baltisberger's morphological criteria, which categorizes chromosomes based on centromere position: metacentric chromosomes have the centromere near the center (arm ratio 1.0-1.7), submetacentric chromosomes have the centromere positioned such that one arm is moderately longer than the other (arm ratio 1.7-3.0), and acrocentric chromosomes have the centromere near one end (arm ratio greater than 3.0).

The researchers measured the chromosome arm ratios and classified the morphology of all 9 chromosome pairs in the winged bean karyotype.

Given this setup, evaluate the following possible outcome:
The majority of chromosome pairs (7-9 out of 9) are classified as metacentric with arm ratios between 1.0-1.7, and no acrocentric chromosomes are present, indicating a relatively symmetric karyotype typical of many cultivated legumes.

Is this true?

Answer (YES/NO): NO